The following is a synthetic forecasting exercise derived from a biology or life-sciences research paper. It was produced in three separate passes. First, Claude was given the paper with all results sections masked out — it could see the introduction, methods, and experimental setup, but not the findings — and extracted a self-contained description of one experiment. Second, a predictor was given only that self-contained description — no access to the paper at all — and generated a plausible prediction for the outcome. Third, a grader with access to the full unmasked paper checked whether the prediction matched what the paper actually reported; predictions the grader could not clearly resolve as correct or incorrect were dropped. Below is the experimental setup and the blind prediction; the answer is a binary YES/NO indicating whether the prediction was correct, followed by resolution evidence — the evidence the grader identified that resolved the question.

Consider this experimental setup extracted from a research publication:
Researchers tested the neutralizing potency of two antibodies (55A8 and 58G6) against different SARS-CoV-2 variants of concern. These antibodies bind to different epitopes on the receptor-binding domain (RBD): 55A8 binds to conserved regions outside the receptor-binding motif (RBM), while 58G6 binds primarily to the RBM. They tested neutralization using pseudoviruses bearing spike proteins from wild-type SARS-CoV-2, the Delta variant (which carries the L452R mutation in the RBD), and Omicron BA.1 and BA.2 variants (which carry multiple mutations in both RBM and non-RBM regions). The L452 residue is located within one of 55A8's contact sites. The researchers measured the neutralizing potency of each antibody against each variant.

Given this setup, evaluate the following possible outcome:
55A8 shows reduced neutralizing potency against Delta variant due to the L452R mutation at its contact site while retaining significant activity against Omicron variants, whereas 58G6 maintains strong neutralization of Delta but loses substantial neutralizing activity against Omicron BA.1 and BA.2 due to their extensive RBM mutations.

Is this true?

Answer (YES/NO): NO